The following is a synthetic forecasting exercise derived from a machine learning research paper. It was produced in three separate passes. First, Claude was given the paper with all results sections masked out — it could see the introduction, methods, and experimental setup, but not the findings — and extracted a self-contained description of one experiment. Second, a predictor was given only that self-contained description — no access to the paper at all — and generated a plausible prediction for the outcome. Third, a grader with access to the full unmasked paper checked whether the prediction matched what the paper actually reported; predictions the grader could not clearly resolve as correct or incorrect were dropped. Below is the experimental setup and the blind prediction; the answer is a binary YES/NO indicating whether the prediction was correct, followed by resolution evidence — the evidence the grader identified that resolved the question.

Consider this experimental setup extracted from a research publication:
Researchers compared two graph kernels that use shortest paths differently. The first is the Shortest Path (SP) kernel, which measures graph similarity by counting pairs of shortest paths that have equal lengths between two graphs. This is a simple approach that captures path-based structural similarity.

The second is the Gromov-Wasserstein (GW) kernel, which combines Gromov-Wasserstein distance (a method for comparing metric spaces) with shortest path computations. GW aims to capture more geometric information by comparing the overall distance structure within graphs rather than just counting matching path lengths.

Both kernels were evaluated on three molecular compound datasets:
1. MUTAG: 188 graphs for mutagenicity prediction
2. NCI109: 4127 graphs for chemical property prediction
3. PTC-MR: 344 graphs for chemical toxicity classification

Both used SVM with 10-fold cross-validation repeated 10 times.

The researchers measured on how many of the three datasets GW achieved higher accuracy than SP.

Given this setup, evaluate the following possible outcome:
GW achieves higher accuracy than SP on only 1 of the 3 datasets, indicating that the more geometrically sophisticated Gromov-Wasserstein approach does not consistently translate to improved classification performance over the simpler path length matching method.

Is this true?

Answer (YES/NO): YES